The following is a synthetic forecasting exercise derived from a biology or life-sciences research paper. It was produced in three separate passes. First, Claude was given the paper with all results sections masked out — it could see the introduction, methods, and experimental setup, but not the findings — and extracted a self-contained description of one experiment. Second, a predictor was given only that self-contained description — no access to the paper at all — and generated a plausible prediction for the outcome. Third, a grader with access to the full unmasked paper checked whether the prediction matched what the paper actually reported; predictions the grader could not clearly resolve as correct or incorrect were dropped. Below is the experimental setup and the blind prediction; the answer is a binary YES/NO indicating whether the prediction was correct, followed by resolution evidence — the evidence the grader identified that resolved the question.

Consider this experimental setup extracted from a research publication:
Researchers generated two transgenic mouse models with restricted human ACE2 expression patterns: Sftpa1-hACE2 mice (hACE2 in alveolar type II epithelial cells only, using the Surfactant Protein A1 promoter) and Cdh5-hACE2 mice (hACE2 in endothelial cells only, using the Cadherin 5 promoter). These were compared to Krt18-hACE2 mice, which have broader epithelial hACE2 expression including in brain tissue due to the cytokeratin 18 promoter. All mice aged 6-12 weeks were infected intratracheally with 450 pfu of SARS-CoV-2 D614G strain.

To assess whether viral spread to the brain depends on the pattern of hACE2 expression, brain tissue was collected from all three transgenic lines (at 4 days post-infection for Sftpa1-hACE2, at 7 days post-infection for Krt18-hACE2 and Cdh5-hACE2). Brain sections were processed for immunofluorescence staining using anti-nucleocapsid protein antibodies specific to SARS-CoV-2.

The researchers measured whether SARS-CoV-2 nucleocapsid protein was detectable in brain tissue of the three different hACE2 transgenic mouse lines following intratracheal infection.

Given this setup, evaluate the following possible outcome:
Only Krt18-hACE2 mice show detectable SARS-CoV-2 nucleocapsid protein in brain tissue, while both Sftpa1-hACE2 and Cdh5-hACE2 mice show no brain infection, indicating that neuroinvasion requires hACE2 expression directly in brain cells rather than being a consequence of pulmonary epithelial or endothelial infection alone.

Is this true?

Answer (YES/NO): NO